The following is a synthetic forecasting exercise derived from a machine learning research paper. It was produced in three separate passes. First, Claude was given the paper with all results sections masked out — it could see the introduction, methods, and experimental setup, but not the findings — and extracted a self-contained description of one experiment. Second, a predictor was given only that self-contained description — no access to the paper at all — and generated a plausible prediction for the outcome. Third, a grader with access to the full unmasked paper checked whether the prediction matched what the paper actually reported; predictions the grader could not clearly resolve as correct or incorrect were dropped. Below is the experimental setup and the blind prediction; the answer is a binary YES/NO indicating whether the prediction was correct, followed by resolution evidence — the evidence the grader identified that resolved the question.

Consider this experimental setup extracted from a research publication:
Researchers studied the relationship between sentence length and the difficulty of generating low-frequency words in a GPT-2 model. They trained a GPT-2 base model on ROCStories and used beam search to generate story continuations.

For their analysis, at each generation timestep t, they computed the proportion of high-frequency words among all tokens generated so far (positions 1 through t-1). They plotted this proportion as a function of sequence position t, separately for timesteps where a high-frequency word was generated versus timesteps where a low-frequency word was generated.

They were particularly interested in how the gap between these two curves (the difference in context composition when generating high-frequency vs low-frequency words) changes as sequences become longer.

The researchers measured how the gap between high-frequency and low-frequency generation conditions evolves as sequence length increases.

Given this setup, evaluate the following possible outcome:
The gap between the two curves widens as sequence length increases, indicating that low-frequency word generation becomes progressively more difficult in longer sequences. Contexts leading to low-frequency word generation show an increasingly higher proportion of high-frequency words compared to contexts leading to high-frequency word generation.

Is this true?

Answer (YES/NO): NO